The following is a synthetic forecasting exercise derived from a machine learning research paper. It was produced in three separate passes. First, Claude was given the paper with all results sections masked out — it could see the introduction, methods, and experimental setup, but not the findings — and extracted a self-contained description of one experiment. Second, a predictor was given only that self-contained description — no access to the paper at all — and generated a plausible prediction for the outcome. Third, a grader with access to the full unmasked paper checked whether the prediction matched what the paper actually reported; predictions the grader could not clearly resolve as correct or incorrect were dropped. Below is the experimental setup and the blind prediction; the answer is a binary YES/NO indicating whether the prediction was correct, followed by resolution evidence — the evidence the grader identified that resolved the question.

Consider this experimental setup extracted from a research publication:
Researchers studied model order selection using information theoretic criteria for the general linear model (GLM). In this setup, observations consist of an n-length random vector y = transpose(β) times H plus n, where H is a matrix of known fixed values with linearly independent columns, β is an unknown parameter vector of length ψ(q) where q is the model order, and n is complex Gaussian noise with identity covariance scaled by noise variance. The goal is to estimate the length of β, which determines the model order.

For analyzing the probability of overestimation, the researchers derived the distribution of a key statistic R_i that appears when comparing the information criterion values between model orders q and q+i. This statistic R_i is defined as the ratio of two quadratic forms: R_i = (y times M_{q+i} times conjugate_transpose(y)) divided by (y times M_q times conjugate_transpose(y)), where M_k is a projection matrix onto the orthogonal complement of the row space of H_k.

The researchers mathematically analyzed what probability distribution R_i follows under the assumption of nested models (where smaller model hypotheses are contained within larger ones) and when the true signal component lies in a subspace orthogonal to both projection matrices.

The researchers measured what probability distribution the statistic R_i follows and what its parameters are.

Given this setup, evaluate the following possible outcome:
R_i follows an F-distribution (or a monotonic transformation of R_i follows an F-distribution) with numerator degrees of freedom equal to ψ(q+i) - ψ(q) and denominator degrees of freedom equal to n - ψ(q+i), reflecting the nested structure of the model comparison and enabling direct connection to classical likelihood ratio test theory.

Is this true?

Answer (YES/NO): NO